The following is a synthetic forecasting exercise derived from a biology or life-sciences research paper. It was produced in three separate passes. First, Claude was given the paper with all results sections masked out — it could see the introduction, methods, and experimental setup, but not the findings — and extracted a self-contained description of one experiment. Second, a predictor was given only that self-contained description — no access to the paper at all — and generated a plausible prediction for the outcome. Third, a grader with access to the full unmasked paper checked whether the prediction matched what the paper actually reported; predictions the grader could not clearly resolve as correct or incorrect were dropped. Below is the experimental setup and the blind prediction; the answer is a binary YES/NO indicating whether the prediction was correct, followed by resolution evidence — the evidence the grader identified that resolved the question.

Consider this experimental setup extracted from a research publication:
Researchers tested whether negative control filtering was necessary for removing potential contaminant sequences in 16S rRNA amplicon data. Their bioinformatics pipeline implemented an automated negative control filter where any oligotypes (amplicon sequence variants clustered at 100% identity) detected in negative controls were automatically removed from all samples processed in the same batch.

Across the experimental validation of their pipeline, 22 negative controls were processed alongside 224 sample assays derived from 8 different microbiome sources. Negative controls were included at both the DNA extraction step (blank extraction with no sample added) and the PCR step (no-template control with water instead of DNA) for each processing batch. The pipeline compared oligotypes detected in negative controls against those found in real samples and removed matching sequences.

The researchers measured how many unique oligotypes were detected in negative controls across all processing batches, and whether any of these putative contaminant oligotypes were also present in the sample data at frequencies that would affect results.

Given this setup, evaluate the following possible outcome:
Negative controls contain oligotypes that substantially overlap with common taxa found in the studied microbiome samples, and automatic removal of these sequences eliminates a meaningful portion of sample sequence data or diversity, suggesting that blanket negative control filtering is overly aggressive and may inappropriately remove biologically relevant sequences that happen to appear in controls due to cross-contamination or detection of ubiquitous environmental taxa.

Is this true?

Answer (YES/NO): NO